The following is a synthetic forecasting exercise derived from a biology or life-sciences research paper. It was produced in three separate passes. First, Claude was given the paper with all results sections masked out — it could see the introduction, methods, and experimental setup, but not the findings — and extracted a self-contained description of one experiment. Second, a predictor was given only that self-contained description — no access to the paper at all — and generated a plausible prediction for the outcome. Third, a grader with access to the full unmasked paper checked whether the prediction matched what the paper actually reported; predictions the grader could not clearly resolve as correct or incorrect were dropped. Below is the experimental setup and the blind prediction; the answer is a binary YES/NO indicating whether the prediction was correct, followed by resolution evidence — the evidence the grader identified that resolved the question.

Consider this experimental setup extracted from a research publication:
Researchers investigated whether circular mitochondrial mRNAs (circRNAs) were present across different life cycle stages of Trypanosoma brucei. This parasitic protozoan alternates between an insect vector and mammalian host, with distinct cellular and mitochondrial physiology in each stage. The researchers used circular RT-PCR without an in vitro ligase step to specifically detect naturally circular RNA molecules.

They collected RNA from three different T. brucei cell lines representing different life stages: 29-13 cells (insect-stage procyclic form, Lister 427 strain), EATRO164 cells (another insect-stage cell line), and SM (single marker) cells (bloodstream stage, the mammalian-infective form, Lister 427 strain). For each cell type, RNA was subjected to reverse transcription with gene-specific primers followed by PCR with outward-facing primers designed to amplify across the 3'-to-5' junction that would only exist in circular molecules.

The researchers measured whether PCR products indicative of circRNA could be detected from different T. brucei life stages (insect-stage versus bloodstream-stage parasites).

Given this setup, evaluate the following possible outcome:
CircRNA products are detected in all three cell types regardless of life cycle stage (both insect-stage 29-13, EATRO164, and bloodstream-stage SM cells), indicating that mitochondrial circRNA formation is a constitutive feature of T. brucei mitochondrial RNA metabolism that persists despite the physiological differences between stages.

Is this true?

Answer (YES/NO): YES